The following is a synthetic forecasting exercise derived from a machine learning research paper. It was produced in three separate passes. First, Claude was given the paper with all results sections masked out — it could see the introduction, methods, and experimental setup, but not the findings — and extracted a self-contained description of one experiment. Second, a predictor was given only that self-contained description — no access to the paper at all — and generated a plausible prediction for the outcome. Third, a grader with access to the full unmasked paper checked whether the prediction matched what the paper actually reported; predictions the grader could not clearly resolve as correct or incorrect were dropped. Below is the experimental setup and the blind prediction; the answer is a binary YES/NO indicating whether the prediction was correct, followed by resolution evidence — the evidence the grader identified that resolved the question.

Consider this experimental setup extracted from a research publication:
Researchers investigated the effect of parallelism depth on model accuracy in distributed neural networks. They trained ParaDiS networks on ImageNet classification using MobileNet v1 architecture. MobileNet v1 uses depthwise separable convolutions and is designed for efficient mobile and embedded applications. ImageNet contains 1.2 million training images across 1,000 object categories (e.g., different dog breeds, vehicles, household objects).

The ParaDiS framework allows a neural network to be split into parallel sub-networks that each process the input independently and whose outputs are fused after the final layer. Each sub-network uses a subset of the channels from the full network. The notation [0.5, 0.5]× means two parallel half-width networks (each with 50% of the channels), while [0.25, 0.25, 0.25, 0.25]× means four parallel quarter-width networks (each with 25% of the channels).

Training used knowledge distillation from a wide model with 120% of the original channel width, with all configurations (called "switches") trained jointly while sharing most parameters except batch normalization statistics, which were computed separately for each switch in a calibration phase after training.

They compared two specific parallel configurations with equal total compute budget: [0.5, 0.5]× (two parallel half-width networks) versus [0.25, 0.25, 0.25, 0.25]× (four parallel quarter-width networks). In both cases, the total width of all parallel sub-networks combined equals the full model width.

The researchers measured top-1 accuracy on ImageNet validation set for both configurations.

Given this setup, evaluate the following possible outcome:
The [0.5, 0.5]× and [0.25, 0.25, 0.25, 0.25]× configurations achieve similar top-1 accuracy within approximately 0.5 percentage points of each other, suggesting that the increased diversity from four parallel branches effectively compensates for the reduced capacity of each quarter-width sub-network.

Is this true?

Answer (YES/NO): NO